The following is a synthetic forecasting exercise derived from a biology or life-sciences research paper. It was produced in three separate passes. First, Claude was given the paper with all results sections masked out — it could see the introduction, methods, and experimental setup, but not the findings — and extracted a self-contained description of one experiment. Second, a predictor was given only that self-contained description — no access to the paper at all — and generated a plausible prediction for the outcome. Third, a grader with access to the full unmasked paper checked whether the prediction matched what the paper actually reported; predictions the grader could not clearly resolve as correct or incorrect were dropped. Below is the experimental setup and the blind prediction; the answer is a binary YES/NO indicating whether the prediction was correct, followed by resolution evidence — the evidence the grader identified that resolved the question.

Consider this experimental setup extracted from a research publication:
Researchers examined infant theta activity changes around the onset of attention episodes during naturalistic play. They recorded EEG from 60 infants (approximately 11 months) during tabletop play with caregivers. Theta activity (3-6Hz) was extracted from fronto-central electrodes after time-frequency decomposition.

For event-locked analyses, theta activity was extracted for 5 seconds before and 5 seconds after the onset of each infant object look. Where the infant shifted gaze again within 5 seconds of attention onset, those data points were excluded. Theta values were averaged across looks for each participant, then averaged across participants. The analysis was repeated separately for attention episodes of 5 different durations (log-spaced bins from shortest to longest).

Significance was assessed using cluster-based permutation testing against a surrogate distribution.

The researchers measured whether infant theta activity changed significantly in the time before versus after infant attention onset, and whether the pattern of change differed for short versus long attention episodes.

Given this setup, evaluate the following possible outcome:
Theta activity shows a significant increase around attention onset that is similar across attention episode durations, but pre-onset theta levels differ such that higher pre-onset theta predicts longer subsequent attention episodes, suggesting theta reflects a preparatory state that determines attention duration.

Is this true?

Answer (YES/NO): NO